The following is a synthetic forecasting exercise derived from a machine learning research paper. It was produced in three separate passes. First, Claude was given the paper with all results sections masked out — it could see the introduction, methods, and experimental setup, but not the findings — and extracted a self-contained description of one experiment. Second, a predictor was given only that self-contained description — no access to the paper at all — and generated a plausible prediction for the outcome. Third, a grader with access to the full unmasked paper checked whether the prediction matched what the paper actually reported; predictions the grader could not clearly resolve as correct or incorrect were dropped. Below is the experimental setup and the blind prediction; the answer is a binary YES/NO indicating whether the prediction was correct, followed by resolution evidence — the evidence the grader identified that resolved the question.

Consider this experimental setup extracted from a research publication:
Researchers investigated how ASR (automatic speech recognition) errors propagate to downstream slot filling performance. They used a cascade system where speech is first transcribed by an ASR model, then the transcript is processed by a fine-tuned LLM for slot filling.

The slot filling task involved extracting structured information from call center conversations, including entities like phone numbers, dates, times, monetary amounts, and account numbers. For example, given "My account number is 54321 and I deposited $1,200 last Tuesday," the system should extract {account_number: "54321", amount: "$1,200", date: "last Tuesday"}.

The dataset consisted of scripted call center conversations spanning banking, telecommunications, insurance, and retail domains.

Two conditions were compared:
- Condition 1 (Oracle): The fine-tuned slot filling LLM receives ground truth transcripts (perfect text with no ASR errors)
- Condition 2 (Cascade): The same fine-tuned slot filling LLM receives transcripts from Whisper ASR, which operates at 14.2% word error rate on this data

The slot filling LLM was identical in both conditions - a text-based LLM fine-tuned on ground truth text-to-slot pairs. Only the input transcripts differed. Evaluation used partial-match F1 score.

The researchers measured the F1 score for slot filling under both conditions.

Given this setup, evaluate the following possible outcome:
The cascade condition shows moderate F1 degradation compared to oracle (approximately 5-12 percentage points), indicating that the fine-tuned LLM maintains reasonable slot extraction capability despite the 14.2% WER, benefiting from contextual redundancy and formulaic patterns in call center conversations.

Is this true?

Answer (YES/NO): NO